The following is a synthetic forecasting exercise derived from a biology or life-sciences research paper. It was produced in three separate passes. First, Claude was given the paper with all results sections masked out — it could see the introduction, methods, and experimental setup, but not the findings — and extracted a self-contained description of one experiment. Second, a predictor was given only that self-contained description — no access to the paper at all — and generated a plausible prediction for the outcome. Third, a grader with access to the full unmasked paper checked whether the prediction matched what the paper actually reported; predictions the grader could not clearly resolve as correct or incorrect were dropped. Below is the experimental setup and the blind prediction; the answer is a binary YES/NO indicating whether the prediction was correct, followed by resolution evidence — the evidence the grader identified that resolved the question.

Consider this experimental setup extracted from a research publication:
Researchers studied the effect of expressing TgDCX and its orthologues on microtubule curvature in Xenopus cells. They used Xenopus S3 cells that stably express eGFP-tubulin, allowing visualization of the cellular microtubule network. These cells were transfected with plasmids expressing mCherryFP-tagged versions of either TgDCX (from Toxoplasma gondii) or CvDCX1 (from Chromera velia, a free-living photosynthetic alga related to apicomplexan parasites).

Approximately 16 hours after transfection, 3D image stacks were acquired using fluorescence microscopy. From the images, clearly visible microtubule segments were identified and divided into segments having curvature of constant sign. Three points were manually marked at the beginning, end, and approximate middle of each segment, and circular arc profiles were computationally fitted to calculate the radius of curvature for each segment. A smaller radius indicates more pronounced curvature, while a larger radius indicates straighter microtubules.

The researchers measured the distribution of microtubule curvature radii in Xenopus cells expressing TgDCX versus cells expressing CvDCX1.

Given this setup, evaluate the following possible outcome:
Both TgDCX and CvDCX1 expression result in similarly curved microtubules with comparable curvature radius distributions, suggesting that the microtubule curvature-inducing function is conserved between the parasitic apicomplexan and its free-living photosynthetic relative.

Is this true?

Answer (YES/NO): NO